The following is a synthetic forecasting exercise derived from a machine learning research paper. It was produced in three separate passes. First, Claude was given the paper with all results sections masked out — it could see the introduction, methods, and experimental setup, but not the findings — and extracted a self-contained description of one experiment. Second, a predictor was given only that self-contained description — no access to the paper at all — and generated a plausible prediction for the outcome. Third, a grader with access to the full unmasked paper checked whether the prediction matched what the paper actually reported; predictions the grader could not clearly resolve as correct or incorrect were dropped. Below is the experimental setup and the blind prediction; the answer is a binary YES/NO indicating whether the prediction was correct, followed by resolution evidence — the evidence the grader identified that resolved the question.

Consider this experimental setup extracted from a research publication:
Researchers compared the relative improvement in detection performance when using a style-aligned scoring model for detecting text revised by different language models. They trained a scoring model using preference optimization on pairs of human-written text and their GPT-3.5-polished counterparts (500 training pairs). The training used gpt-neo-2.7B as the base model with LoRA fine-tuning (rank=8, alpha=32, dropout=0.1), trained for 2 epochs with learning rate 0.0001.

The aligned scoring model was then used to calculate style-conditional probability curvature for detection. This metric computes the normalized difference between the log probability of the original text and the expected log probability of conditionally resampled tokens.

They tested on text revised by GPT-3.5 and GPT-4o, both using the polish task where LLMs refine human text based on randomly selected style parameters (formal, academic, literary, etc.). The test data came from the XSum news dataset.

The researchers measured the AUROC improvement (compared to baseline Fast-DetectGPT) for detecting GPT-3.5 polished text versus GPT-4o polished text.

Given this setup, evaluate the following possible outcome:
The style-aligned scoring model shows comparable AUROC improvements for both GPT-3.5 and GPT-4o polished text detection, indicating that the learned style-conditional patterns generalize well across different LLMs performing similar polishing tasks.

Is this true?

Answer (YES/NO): NO